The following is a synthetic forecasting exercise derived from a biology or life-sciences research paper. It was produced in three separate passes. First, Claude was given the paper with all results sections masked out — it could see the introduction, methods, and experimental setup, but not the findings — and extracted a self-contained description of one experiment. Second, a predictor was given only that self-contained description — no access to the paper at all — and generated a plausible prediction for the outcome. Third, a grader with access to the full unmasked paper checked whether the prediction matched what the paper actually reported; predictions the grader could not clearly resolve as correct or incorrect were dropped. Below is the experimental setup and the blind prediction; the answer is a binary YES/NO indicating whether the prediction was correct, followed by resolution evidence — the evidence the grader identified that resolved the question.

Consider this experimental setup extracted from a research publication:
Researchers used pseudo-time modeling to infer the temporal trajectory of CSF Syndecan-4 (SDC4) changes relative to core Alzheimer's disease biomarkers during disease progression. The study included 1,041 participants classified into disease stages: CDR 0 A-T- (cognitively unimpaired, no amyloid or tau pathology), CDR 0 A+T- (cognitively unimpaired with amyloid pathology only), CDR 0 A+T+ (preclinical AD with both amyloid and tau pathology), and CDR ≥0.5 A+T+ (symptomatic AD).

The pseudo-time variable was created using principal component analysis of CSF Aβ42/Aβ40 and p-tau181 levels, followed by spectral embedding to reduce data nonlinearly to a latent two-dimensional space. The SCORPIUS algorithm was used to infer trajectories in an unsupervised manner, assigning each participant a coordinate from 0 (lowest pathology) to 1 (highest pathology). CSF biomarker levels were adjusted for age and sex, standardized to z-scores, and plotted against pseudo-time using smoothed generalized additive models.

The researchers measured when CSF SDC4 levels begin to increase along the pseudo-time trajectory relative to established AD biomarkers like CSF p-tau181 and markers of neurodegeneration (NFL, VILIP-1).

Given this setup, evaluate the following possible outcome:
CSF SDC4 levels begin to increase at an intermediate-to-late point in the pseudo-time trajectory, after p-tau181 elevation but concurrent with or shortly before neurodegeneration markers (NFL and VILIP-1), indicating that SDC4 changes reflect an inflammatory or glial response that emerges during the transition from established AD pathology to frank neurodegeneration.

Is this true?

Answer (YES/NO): NO